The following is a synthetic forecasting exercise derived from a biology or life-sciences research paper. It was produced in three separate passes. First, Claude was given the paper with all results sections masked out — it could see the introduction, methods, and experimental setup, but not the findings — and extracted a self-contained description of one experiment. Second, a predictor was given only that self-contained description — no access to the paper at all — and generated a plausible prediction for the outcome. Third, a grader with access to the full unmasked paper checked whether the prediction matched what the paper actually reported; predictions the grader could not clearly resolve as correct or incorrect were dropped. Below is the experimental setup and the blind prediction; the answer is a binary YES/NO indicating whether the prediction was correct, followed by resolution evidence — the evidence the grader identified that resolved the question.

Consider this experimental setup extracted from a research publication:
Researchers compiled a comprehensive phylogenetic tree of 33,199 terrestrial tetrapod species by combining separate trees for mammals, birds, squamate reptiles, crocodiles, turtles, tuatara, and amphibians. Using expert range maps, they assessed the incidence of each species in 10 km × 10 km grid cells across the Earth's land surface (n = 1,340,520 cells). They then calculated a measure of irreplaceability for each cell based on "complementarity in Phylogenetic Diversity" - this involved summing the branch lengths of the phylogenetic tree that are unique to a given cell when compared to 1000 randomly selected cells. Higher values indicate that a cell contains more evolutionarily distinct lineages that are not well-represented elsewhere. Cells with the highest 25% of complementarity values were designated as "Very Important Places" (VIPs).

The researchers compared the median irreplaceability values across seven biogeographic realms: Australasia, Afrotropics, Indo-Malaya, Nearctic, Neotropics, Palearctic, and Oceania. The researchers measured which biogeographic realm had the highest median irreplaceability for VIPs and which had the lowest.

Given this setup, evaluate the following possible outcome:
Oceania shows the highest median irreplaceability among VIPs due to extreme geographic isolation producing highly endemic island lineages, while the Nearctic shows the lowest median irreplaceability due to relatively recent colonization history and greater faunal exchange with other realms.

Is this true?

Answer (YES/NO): NO